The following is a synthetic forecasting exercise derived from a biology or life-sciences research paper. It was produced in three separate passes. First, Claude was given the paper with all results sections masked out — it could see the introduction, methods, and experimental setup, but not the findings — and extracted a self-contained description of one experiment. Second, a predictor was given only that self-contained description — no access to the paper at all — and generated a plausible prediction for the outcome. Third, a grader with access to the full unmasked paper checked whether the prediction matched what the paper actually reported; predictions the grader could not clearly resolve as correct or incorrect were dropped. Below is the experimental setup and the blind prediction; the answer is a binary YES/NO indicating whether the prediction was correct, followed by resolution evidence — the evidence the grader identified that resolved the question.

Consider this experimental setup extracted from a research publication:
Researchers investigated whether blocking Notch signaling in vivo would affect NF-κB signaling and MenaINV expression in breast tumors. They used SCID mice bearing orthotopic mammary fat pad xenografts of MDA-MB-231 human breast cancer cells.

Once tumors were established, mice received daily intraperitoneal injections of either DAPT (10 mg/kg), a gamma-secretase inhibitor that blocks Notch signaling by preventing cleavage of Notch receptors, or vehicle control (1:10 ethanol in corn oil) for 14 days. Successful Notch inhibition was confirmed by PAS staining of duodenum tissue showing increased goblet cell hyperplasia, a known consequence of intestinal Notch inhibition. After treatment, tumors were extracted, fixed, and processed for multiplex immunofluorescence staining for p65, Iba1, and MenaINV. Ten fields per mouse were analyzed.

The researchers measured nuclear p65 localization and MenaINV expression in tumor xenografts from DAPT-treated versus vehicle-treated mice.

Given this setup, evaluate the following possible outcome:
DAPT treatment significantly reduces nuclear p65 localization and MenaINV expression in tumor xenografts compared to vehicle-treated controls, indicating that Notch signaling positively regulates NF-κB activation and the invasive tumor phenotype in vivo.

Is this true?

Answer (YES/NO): YES